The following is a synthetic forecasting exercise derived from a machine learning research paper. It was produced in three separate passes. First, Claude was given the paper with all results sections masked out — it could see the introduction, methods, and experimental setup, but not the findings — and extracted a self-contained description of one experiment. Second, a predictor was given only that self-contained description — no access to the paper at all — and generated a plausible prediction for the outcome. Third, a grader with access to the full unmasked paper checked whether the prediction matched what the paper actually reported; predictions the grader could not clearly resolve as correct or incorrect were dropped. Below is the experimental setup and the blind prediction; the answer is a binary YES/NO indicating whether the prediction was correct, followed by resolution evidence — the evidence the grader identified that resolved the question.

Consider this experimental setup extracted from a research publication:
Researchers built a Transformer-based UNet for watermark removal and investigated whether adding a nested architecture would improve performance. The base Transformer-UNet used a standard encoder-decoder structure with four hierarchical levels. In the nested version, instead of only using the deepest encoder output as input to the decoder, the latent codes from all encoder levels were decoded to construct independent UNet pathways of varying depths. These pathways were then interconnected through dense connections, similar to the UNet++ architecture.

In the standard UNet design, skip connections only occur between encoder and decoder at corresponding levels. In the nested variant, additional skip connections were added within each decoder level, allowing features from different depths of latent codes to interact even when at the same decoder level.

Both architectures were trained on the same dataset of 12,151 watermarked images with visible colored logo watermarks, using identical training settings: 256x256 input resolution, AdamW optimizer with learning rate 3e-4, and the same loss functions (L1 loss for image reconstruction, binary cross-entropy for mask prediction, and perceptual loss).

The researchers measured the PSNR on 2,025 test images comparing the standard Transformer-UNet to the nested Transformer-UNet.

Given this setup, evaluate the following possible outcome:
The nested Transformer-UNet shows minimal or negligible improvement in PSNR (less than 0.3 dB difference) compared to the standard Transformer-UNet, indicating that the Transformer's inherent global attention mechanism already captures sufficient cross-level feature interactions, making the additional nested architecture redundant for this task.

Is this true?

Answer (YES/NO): YES